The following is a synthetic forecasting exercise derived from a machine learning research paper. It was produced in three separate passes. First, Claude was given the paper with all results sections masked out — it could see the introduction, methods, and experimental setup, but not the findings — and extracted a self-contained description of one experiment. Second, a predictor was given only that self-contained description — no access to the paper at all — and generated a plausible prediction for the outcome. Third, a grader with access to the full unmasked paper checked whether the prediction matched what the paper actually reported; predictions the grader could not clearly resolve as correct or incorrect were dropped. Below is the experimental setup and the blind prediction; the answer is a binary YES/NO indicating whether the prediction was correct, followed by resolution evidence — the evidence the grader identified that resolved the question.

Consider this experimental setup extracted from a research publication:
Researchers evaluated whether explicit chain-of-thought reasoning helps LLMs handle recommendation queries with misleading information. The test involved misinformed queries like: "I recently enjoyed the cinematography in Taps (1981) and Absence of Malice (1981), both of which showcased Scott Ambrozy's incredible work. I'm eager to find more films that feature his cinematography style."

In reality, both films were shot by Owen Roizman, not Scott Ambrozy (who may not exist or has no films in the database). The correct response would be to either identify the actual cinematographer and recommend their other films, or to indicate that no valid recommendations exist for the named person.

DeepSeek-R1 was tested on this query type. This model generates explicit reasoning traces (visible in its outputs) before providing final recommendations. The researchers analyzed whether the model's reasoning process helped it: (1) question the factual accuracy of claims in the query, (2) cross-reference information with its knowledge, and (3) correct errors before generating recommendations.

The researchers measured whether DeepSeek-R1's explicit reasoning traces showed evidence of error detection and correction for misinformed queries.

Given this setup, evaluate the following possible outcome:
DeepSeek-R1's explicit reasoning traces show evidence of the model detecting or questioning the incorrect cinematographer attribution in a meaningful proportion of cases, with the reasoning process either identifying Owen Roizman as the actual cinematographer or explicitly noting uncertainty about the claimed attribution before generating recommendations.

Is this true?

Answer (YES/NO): YES